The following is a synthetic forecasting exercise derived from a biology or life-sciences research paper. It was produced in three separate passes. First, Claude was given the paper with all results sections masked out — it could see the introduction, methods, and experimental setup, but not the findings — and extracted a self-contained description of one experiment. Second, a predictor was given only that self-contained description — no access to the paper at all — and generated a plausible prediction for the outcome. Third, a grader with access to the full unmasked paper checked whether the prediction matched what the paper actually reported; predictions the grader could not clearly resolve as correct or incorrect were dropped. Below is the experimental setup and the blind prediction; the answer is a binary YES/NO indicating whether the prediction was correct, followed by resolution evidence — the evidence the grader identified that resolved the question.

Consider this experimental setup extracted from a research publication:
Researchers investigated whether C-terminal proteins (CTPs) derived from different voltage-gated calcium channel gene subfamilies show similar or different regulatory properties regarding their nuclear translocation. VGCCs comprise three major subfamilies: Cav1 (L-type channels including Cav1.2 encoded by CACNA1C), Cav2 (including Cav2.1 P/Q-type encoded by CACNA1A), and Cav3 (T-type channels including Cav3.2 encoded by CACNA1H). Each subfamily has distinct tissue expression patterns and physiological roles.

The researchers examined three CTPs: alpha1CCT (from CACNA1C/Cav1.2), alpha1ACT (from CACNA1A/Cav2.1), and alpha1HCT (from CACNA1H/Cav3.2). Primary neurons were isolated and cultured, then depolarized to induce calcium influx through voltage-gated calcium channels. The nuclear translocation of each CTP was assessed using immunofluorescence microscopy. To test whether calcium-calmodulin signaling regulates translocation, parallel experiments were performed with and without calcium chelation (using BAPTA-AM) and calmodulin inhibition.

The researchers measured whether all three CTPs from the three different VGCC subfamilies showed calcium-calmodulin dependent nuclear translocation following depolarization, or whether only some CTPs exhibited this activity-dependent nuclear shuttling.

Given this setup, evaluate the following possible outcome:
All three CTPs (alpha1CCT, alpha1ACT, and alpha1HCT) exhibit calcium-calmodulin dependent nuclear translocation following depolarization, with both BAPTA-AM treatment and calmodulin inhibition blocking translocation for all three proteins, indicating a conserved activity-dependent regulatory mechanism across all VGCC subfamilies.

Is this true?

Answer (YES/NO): NO